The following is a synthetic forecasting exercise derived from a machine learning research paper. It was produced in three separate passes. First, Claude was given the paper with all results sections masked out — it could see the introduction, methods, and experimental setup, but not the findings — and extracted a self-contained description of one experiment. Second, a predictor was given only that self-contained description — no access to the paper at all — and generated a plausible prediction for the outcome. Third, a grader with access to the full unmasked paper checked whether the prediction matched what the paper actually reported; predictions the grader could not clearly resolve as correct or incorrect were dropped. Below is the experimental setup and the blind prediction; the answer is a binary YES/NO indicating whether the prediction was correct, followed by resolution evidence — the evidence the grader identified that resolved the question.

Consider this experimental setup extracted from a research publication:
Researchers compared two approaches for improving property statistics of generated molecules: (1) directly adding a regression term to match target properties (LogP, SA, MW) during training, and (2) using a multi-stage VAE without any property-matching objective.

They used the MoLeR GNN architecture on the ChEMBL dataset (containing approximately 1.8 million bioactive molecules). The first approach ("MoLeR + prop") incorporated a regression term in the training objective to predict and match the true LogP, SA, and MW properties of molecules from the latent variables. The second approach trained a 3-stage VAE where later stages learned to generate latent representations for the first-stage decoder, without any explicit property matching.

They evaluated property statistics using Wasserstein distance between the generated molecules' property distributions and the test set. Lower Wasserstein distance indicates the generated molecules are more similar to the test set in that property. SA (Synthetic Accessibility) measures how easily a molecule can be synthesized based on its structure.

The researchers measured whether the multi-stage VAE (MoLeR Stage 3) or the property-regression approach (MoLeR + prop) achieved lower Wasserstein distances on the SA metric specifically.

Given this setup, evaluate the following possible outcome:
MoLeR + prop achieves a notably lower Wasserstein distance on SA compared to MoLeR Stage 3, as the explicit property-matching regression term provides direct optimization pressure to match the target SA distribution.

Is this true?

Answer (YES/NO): NO